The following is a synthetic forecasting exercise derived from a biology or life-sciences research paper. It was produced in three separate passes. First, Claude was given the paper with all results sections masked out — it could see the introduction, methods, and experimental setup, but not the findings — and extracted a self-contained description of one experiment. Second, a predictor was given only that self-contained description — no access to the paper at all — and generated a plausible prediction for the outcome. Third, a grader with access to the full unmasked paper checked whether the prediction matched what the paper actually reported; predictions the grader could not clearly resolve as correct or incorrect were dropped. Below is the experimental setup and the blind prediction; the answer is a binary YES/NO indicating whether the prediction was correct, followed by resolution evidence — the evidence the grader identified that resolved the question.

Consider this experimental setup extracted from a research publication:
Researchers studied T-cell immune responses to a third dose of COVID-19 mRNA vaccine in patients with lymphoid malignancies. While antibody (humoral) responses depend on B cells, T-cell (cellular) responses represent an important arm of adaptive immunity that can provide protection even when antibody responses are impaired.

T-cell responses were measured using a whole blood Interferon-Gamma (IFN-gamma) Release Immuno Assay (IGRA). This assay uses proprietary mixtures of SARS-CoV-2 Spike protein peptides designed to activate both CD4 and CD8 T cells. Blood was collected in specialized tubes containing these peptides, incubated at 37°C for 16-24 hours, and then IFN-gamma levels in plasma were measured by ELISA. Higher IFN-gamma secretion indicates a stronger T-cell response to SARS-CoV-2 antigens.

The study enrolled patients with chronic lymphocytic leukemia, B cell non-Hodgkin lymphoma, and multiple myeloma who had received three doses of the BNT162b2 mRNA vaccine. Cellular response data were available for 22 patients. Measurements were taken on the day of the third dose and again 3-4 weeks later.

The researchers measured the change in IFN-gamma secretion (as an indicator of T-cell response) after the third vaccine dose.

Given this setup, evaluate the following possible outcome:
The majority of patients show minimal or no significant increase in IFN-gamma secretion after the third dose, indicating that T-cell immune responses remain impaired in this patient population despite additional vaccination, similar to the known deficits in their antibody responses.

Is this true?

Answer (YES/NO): NO